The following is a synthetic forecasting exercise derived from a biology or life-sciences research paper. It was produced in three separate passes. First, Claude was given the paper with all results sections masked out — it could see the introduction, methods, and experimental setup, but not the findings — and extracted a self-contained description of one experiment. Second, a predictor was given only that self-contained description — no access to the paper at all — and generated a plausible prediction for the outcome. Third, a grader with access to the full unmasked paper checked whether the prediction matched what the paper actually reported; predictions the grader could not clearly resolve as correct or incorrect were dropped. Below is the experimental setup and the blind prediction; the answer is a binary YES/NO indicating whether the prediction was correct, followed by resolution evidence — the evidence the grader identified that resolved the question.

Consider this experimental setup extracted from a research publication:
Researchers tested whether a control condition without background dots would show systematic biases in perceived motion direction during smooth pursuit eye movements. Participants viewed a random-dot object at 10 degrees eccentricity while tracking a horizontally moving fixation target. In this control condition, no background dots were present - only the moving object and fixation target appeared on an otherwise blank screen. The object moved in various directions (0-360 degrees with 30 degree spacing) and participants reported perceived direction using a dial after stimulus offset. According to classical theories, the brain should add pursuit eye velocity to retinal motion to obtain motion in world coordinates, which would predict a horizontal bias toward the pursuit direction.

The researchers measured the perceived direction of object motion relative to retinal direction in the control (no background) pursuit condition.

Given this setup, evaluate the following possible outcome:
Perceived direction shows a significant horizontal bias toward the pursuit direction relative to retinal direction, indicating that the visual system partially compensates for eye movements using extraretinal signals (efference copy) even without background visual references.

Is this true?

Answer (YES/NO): YES